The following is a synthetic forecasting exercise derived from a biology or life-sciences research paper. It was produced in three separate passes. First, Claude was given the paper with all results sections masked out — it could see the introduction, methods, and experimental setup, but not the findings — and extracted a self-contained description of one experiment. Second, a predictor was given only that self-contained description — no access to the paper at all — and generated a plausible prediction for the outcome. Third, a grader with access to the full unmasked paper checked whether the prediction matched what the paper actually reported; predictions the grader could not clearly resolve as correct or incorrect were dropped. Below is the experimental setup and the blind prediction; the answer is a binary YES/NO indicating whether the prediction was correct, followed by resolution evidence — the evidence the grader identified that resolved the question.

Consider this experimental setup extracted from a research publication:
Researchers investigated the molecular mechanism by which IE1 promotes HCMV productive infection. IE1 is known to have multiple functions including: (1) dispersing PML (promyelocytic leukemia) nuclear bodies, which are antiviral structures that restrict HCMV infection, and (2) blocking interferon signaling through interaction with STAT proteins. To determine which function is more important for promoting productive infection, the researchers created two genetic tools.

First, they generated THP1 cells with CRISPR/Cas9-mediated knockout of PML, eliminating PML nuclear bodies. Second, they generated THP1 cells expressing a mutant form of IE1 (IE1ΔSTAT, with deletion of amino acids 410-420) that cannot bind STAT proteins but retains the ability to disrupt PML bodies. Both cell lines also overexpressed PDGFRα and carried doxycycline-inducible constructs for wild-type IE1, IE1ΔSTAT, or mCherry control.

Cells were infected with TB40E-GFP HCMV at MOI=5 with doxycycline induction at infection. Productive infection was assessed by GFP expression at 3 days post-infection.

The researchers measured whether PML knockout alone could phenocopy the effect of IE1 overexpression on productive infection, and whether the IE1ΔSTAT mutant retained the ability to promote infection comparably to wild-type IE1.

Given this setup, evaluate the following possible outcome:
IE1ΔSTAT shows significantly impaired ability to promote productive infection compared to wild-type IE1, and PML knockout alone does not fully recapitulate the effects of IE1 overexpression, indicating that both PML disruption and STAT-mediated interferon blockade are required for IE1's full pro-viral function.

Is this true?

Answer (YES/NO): NO